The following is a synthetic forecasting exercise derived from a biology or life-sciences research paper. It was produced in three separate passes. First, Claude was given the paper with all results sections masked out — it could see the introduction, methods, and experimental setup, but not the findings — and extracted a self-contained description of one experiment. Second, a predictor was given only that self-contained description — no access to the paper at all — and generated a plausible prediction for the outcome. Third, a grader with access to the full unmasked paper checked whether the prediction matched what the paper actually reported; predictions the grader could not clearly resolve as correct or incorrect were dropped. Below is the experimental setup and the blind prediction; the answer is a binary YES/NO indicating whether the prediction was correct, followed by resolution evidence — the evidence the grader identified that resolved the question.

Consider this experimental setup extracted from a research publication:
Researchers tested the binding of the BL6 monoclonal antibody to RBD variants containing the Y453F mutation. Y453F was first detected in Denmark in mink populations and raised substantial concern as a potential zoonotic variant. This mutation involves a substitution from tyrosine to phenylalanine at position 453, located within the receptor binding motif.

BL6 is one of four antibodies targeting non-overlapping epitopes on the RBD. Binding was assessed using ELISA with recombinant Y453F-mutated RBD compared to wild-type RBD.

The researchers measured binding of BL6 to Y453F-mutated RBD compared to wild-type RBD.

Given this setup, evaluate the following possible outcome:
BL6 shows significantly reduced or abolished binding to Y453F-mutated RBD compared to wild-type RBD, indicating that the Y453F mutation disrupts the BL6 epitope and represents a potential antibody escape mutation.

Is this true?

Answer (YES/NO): NO